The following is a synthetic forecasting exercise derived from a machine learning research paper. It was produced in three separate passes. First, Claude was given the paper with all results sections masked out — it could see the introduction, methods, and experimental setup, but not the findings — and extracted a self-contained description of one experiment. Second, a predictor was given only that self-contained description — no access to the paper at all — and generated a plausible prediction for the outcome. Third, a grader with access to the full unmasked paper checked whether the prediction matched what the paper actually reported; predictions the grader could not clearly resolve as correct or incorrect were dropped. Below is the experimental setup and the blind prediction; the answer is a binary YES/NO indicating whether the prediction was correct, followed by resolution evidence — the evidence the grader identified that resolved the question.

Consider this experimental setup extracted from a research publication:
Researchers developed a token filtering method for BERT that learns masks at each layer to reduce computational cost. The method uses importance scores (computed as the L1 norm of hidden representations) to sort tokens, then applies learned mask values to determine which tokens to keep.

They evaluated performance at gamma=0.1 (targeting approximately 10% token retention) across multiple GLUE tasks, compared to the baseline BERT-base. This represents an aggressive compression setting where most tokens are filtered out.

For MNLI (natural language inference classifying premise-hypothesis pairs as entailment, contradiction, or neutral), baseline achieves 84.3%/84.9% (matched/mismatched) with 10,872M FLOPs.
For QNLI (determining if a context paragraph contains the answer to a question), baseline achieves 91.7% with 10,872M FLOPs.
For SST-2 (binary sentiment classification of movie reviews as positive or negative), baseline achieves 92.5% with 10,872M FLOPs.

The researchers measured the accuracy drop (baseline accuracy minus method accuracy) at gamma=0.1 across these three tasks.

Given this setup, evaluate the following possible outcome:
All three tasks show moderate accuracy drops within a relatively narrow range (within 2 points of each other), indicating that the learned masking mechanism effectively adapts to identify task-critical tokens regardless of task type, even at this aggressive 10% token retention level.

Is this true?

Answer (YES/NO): NO